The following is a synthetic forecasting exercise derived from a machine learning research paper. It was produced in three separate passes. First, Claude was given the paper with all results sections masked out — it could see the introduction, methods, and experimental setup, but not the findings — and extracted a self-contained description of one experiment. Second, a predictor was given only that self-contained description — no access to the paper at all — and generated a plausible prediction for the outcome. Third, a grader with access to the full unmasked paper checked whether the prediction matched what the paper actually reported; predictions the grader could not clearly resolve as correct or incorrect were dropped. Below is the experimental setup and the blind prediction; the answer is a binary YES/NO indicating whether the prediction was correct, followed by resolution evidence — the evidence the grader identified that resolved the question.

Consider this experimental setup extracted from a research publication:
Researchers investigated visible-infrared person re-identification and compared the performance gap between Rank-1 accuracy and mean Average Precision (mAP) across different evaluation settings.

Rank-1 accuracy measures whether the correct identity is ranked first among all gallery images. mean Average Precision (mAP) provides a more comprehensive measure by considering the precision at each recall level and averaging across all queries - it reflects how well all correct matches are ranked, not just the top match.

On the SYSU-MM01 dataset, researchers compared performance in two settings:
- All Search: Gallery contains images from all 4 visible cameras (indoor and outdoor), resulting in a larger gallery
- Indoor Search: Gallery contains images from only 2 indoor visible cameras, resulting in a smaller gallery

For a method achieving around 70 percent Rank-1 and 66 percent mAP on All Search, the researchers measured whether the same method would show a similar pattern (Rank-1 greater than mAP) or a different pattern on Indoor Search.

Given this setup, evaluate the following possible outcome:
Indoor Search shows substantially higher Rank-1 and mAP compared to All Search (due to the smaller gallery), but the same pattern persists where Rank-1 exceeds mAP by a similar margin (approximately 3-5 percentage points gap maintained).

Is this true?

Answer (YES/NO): NO